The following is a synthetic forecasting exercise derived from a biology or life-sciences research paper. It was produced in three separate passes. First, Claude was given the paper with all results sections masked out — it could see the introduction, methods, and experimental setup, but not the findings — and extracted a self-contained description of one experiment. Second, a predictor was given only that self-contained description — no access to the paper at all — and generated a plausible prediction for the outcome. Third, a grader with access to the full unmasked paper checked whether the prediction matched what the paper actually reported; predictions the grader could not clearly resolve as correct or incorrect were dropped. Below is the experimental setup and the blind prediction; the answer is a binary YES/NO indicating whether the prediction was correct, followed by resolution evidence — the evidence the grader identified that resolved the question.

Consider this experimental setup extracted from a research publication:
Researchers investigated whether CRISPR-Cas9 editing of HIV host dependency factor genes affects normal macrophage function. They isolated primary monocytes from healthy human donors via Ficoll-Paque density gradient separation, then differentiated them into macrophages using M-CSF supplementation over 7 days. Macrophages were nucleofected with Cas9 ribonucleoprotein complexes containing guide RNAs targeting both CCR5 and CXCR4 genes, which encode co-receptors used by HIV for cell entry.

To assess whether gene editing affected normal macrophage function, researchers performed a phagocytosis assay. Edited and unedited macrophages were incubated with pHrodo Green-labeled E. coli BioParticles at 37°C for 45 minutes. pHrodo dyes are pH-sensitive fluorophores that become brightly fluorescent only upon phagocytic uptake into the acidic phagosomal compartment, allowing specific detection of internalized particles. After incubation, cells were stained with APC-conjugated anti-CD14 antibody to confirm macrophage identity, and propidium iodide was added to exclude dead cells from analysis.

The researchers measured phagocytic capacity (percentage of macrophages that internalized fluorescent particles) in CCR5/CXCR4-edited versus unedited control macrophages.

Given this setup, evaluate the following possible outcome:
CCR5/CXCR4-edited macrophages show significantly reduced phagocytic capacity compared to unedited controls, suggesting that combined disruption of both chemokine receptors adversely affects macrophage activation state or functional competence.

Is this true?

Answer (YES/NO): NO